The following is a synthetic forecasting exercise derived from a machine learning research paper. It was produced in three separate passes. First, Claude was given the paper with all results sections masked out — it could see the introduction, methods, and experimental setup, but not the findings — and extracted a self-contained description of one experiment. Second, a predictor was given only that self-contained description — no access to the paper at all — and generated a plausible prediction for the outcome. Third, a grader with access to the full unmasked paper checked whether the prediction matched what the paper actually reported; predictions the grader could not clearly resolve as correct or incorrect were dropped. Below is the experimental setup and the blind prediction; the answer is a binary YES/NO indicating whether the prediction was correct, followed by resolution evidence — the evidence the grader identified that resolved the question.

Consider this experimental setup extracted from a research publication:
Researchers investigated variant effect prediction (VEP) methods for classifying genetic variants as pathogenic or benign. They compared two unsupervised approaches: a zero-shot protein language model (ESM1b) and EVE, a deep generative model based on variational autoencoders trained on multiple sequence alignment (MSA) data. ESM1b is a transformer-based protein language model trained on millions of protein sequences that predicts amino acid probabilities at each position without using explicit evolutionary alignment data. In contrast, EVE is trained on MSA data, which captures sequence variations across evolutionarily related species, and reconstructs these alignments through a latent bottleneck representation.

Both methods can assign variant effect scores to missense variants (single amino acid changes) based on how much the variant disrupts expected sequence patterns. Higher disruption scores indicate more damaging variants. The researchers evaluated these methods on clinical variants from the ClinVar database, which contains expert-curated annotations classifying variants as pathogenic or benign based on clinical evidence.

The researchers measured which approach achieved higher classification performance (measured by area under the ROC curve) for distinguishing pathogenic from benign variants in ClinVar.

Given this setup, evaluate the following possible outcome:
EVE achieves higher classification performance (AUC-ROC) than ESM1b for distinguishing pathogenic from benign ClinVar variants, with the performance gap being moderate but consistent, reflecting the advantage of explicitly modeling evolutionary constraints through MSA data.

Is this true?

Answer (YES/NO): NO